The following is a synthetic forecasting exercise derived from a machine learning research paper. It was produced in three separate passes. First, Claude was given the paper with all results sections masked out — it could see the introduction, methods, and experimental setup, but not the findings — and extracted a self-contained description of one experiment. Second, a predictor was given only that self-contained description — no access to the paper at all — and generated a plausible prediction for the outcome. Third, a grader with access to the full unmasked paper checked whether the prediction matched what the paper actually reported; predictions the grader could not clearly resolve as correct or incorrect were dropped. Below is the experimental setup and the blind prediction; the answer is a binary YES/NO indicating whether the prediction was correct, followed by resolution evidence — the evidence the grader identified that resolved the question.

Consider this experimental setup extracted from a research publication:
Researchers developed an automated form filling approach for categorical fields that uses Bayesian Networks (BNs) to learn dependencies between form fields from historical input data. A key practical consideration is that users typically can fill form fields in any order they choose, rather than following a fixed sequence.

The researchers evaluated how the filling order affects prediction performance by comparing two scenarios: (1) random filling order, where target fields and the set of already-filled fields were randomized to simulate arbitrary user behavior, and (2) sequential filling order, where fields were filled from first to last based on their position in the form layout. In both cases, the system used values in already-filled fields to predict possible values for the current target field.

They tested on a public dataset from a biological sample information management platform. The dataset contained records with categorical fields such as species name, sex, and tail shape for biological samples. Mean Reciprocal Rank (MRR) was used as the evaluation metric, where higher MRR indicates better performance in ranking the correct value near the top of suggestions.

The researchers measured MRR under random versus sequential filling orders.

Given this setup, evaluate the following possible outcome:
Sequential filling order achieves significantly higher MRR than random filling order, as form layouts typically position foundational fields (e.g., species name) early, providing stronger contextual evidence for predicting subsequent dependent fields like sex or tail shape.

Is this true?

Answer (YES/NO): NO